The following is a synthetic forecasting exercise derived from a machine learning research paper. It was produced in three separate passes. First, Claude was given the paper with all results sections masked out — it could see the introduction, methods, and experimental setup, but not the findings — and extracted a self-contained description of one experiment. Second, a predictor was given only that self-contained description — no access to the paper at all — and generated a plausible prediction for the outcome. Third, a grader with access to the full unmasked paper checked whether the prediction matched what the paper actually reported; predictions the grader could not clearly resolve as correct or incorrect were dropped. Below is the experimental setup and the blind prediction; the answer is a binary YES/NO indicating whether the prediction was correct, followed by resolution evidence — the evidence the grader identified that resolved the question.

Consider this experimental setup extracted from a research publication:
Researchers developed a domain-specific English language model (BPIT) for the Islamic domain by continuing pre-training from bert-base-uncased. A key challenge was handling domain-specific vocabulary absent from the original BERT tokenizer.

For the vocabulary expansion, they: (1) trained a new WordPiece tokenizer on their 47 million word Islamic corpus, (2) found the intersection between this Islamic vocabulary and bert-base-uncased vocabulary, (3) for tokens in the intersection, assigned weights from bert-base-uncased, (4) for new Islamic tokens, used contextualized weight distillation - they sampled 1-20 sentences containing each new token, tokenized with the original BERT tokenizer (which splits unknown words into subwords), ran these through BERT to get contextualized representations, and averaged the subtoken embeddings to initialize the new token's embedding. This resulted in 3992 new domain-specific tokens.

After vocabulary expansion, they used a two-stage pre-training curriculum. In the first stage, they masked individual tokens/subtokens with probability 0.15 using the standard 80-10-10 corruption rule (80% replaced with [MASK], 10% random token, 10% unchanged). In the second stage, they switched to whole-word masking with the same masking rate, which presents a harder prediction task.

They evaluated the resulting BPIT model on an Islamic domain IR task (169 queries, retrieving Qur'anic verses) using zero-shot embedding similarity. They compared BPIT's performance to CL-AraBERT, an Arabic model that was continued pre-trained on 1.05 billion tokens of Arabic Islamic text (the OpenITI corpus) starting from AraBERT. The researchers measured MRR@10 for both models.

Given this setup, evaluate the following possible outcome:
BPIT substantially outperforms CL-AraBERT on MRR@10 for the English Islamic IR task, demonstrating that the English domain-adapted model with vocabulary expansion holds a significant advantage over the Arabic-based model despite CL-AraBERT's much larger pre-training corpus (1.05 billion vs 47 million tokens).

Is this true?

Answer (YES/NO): NO